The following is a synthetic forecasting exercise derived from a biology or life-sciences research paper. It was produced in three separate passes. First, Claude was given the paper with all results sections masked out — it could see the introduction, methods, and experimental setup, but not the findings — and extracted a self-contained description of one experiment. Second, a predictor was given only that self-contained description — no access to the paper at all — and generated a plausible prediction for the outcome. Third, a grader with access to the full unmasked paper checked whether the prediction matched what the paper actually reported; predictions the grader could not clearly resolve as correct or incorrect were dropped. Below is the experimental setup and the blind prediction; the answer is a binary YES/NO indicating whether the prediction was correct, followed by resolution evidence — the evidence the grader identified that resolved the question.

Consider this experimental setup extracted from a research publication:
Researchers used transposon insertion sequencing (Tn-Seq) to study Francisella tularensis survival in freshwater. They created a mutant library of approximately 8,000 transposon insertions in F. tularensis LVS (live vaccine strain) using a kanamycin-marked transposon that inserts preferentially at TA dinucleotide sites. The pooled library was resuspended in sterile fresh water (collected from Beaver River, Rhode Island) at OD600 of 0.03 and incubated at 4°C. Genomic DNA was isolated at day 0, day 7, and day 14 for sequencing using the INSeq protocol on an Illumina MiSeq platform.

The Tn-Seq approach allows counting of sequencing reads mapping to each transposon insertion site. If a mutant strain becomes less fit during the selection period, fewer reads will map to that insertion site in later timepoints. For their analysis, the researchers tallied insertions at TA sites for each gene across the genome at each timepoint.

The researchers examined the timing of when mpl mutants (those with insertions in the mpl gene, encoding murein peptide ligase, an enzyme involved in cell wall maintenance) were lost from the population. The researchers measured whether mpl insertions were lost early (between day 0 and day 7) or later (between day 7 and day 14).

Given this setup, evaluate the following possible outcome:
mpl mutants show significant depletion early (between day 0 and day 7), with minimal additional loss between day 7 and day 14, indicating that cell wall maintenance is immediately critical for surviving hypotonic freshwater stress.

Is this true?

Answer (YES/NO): NO